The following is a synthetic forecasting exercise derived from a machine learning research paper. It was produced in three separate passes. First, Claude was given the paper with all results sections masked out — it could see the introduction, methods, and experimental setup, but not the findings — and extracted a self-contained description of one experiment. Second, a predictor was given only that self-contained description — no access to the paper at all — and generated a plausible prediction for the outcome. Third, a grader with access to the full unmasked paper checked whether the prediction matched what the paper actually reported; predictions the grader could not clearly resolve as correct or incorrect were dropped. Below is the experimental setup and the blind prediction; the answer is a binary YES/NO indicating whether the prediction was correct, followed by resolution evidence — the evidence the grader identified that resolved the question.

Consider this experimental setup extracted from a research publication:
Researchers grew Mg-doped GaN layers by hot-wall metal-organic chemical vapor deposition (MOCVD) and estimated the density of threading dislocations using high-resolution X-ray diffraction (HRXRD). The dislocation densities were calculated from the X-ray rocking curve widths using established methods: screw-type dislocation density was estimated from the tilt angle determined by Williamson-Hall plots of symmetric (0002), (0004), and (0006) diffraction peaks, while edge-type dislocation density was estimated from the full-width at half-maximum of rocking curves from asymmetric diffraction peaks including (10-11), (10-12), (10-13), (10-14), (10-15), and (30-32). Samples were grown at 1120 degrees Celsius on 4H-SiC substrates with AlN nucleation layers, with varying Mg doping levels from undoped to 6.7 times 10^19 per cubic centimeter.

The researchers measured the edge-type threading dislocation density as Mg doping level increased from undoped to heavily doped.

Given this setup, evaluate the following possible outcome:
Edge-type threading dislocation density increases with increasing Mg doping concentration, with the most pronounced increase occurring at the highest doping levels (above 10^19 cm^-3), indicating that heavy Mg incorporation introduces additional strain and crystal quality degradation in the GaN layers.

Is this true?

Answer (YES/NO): YES